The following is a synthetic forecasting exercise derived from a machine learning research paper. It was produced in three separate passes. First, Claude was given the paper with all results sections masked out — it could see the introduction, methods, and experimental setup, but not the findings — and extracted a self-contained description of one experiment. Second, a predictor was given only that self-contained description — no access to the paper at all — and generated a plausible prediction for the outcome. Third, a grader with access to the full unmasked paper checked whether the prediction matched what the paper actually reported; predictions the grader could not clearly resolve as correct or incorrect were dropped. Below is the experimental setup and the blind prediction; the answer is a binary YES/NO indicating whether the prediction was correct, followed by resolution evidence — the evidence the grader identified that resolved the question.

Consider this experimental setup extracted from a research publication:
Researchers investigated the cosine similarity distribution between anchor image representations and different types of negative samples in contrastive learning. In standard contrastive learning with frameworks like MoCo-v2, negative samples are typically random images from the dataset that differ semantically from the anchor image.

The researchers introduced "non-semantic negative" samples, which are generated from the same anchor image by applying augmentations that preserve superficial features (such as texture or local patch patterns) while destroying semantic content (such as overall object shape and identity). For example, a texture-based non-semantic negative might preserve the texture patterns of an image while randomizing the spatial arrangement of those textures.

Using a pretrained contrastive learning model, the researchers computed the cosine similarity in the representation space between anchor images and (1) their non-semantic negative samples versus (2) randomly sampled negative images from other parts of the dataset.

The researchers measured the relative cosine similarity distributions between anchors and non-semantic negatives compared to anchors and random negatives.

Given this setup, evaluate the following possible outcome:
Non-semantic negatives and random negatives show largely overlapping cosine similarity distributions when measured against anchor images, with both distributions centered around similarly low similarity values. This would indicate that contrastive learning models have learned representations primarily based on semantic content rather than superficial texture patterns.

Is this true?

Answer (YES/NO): NO